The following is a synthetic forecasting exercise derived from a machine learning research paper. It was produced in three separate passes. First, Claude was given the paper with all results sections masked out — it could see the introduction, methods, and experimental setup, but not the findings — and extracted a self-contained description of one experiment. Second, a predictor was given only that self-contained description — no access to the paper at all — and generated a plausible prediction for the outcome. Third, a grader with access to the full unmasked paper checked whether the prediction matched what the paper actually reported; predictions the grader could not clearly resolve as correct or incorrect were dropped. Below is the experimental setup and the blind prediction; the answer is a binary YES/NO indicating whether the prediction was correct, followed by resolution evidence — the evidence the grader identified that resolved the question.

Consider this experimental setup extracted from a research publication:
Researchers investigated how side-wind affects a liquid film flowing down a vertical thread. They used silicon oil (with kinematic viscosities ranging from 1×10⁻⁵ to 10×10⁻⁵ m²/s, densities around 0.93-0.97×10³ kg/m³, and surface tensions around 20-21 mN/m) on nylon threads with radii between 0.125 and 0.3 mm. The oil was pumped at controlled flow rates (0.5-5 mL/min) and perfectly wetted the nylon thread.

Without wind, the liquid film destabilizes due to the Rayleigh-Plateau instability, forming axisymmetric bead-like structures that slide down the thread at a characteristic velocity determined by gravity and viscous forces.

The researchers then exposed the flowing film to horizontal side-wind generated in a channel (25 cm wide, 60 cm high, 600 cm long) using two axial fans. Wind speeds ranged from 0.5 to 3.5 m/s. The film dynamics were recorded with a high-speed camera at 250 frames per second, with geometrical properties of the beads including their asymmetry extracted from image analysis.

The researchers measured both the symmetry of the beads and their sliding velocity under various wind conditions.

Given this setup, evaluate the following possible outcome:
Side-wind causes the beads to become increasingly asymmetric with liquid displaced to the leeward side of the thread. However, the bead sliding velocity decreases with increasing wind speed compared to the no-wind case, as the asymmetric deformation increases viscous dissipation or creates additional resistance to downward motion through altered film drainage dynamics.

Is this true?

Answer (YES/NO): NO